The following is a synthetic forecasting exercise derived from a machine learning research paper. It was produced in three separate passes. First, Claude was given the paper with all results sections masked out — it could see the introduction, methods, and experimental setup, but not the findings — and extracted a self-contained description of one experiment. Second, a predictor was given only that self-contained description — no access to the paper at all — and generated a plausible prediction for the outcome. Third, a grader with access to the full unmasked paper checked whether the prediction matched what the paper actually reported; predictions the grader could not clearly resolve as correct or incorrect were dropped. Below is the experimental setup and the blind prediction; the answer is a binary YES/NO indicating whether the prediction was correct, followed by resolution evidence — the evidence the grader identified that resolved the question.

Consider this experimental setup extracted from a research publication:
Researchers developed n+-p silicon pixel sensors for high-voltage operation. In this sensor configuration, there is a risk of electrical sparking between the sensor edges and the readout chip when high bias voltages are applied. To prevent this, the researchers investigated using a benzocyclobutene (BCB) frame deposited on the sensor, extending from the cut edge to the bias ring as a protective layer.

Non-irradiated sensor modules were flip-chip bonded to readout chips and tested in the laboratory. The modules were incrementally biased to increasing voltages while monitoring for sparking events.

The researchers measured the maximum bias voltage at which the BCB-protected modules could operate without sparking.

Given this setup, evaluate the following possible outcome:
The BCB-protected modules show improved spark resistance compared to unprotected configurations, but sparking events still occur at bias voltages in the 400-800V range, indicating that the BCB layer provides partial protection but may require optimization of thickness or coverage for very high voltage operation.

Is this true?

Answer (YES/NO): NO